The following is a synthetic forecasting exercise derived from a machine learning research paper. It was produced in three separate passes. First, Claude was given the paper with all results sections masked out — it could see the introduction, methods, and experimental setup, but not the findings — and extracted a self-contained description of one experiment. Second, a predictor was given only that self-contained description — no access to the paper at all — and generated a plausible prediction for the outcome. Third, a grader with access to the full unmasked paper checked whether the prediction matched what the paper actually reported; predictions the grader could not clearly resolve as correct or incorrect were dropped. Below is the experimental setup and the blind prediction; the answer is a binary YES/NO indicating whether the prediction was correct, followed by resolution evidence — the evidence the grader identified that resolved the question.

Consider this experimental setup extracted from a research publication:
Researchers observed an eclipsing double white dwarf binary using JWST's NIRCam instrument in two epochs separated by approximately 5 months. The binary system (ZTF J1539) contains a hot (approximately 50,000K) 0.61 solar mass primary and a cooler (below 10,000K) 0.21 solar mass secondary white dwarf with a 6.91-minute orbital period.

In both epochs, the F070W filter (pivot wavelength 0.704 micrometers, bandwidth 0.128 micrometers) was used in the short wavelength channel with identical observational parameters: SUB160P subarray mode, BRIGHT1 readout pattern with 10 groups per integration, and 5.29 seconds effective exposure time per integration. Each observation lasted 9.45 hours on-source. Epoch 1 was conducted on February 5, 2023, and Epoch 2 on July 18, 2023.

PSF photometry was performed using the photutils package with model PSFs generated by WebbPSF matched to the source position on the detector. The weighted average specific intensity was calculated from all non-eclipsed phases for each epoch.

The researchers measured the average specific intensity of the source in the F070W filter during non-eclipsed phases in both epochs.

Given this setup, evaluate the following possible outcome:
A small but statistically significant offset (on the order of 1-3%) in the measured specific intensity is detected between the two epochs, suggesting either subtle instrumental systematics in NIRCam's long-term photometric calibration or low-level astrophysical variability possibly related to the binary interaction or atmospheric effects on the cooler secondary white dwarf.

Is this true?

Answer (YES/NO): NO